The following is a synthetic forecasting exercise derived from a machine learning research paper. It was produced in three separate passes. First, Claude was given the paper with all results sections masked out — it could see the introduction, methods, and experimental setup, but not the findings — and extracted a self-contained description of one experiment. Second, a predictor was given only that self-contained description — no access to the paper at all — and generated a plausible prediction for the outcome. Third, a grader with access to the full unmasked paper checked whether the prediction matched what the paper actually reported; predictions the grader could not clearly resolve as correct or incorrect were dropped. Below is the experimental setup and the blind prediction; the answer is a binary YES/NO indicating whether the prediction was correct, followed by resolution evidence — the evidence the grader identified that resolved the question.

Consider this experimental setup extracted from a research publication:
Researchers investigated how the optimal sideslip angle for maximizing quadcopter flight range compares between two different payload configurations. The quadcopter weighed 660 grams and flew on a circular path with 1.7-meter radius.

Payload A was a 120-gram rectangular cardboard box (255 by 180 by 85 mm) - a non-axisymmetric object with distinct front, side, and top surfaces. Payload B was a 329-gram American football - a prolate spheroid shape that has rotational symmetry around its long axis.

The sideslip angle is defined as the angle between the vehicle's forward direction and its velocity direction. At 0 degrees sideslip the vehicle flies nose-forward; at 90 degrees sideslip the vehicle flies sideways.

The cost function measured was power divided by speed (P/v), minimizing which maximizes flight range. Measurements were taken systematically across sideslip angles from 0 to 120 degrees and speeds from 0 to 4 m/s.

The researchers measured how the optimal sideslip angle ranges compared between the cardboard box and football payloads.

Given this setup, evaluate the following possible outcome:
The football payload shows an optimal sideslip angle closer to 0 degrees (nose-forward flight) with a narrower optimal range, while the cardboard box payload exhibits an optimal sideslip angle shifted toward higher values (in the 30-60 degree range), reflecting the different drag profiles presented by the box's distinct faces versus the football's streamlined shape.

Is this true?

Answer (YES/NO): NO